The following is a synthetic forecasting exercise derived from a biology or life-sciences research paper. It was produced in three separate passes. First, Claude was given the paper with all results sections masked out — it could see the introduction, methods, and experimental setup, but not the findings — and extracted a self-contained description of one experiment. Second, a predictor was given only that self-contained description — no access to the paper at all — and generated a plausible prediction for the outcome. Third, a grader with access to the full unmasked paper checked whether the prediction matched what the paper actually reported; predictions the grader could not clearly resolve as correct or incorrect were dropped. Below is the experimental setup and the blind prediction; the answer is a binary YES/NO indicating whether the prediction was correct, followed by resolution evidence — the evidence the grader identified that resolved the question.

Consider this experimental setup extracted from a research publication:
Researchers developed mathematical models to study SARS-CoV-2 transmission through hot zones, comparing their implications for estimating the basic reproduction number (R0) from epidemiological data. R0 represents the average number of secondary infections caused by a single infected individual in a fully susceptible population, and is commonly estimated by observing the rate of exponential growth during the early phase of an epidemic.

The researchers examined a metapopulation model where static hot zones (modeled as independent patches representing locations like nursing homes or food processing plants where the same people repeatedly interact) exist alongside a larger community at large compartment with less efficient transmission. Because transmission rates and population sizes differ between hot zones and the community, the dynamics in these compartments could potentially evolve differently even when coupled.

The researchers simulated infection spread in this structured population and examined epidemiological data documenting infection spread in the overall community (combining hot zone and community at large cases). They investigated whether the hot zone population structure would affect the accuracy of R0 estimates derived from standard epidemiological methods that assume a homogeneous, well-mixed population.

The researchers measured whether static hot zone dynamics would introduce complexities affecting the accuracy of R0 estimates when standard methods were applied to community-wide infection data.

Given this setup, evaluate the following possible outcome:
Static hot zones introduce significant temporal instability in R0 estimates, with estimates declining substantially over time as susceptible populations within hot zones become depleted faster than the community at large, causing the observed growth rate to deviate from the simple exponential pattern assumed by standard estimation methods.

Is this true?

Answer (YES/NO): YES